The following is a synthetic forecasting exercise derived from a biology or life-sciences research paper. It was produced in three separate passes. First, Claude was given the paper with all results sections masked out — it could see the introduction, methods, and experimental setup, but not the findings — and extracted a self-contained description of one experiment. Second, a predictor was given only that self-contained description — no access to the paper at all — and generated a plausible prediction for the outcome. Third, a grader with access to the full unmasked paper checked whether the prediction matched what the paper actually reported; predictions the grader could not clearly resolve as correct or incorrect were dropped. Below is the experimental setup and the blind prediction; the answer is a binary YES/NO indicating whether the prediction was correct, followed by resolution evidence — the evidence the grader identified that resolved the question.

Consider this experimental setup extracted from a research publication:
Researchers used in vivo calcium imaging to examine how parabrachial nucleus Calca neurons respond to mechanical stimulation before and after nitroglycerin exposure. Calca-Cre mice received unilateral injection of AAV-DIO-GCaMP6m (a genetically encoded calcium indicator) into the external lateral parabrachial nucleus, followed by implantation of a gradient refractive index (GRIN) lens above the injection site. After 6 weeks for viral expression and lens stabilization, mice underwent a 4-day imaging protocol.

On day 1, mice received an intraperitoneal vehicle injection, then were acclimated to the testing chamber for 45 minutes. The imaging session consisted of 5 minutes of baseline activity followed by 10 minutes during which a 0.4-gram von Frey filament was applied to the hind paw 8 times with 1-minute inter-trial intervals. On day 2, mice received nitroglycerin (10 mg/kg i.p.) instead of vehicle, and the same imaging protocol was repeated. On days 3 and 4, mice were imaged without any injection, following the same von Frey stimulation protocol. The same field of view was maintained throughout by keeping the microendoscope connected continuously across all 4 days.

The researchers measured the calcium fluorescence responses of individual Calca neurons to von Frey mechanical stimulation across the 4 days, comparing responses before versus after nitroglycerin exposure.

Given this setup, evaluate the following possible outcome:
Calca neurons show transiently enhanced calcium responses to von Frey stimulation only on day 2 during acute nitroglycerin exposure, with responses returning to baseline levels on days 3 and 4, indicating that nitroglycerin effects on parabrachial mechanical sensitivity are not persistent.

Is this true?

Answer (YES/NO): NO